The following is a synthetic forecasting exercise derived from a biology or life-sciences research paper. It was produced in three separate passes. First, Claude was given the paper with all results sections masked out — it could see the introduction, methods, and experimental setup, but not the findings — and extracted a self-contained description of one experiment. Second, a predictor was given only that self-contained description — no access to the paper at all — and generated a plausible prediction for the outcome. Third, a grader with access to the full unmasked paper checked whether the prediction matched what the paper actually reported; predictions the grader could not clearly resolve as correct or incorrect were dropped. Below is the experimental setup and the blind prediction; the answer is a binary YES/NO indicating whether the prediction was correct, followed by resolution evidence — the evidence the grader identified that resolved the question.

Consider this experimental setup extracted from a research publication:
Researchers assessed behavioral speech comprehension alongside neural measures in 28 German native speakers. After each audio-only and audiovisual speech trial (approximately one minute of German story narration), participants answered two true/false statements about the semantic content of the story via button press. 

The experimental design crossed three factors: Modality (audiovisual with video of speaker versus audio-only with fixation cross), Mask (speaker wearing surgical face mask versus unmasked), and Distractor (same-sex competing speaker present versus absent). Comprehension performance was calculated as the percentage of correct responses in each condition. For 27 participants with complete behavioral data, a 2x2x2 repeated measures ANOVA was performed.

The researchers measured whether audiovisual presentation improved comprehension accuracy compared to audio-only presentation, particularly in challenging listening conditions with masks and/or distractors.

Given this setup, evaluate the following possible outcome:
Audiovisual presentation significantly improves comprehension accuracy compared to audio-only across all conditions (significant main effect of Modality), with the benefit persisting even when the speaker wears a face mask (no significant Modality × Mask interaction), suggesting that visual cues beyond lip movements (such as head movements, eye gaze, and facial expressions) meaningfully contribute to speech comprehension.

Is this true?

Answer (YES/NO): NO